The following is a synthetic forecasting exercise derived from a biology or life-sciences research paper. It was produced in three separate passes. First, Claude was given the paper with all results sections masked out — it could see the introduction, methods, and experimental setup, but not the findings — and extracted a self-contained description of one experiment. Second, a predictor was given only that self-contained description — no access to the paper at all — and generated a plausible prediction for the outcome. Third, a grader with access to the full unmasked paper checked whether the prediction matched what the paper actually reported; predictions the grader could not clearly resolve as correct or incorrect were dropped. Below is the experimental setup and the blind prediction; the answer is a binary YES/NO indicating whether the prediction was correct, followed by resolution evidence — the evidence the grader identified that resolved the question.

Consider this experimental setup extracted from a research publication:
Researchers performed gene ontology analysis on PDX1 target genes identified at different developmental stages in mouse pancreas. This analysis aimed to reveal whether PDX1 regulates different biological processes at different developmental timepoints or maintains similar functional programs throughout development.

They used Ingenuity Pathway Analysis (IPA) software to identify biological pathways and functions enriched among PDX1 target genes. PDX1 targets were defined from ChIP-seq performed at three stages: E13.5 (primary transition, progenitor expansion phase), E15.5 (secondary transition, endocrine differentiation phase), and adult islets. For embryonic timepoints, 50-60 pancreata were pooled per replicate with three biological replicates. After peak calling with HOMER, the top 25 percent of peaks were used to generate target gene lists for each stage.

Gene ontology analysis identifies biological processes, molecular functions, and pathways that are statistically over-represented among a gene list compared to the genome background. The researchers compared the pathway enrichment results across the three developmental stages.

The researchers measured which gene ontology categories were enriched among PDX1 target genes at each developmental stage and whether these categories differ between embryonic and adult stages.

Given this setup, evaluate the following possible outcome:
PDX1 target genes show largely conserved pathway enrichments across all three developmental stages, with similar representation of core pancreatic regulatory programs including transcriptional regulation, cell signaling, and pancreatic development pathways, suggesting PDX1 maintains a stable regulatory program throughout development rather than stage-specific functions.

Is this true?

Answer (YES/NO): YES